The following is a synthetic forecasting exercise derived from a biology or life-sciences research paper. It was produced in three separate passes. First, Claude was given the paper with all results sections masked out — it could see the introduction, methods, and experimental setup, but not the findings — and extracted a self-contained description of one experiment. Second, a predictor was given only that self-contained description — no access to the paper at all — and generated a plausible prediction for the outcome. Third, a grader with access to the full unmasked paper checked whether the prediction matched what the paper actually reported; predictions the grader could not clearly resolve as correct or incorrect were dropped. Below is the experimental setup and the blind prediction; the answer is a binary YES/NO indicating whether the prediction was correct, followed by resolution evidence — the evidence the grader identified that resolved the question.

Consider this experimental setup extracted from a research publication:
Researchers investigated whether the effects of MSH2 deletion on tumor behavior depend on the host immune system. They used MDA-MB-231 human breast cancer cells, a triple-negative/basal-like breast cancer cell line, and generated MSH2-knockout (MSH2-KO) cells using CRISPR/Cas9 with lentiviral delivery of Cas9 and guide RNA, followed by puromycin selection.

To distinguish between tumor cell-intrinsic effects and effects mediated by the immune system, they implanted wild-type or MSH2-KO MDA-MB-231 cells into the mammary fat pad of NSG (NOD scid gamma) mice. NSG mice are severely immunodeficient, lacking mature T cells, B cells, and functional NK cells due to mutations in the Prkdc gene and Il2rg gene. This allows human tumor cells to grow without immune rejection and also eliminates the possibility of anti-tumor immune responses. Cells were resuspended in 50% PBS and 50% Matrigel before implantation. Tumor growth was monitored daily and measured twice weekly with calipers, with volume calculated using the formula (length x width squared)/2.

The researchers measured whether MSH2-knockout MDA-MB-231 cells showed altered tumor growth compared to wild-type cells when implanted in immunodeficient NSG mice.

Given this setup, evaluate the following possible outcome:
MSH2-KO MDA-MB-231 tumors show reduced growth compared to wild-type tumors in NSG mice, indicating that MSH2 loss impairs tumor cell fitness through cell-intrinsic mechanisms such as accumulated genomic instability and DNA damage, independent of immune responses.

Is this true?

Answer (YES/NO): NO